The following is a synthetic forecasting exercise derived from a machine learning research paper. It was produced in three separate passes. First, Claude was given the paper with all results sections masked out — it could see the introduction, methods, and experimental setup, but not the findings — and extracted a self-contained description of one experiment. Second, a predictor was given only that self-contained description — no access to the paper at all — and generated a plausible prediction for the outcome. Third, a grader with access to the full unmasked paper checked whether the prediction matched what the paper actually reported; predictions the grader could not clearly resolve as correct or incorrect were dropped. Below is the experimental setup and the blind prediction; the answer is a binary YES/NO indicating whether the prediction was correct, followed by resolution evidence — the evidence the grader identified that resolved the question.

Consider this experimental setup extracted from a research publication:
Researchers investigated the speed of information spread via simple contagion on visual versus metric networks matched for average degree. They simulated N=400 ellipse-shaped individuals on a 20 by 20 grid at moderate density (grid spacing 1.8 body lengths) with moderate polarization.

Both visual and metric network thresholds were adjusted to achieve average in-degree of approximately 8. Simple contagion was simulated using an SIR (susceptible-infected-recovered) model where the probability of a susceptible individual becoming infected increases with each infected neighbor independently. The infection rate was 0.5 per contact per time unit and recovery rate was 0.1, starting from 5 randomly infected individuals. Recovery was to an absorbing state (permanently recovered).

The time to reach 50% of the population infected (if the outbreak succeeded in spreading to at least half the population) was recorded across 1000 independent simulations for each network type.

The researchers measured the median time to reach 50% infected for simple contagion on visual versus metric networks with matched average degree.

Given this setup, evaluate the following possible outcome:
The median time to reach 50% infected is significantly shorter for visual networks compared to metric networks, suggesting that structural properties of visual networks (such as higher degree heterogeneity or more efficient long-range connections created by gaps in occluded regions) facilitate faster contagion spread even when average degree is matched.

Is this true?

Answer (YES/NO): YES